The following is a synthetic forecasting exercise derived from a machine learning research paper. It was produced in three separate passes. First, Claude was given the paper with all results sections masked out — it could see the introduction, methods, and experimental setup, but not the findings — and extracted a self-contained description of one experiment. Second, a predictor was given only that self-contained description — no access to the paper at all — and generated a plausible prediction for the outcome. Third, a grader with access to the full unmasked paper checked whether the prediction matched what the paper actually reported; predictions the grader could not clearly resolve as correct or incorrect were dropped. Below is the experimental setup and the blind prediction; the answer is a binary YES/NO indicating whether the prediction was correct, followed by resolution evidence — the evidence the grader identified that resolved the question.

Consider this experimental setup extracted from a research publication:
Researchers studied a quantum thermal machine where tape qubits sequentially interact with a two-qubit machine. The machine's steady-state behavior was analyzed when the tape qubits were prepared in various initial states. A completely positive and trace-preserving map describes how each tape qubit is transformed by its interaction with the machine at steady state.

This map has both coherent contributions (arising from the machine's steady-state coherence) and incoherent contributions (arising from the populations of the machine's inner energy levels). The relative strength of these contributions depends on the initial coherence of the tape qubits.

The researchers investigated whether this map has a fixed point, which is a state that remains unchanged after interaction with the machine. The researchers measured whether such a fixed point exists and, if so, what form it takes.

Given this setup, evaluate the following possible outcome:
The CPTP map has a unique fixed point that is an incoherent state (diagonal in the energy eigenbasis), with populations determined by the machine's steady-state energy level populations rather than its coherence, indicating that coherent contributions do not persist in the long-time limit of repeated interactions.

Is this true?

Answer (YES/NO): YES